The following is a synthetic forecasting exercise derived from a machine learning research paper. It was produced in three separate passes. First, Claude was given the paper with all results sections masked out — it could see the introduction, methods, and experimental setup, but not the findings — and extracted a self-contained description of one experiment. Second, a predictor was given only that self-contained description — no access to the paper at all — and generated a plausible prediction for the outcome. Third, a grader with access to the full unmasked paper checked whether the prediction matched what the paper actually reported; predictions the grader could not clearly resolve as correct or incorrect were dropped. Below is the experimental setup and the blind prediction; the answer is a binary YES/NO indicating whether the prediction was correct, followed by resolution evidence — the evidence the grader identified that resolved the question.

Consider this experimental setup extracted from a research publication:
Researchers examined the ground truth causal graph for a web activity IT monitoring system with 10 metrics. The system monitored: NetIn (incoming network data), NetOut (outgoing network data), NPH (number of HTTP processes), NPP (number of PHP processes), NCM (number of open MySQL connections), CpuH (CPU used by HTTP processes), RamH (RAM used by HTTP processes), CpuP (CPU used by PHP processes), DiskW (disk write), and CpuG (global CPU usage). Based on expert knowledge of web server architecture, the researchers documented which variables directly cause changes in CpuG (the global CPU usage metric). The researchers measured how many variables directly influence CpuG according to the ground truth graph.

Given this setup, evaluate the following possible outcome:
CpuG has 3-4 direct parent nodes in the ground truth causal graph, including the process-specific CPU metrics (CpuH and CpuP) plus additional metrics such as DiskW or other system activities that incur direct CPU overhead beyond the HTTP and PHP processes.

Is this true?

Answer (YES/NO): YES